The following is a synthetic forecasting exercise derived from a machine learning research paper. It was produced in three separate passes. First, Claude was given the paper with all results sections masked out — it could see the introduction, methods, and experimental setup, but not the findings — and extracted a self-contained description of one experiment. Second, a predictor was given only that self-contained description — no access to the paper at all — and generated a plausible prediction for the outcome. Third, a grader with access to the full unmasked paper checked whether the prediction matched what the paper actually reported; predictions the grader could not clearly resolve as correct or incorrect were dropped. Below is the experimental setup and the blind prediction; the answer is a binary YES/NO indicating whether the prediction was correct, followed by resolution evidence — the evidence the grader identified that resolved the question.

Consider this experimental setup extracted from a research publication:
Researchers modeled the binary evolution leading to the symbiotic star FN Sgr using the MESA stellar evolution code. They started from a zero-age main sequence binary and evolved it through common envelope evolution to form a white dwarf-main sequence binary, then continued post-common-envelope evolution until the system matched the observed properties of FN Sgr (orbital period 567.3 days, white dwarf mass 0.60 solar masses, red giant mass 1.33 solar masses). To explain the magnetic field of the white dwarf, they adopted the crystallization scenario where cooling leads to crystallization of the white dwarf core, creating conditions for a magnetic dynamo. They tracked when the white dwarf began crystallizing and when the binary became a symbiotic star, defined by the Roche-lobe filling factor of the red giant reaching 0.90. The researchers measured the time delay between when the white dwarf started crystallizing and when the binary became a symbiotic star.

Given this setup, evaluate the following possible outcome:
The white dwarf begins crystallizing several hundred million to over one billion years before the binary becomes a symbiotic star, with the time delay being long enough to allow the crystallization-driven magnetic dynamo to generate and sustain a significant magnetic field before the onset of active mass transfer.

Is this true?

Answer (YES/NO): YES